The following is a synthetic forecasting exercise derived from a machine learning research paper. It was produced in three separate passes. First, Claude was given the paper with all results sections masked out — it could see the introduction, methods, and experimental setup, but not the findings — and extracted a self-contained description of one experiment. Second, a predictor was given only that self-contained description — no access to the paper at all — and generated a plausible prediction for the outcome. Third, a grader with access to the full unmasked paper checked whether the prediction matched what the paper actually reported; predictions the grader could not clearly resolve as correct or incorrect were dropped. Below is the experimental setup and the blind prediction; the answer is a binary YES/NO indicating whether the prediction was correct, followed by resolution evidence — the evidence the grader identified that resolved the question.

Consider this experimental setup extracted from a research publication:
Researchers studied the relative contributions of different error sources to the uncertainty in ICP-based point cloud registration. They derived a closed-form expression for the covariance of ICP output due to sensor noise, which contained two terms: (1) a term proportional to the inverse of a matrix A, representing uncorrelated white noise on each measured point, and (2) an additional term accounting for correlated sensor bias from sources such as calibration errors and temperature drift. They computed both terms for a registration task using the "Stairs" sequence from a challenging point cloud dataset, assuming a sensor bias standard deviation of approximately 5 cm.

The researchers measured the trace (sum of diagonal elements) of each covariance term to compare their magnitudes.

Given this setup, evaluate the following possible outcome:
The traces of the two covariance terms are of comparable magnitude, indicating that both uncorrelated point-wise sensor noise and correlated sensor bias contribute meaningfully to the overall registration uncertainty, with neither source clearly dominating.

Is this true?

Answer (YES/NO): NO